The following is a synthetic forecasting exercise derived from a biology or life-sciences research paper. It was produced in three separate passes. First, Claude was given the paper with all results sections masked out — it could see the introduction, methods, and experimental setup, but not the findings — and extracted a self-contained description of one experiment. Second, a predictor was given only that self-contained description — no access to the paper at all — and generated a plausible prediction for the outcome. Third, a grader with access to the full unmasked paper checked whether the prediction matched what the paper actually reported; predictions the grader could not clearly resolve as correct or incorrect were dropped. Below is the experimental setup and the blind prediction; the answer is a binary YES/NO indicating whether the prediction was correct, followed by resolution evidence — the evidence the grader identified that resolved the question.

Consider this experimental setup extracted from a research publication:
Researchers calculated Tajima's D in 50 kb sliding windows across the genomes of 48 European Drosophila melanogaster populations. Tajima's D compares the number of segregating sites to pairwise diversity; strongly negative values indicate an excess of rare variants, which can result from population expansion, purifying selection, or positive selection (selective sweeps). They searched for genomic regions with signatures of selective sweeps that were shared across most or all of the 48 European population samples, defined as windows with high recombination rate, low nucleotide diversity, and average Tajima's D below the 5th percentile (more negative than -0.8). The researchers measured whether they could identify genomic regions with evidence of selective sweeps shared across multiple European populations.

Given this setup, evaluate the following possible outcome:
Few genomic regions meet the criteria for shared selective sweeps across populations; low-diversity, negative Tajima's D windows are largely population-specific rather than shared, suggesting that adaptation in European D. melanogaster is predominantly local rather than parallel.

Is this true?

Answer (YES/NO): NO